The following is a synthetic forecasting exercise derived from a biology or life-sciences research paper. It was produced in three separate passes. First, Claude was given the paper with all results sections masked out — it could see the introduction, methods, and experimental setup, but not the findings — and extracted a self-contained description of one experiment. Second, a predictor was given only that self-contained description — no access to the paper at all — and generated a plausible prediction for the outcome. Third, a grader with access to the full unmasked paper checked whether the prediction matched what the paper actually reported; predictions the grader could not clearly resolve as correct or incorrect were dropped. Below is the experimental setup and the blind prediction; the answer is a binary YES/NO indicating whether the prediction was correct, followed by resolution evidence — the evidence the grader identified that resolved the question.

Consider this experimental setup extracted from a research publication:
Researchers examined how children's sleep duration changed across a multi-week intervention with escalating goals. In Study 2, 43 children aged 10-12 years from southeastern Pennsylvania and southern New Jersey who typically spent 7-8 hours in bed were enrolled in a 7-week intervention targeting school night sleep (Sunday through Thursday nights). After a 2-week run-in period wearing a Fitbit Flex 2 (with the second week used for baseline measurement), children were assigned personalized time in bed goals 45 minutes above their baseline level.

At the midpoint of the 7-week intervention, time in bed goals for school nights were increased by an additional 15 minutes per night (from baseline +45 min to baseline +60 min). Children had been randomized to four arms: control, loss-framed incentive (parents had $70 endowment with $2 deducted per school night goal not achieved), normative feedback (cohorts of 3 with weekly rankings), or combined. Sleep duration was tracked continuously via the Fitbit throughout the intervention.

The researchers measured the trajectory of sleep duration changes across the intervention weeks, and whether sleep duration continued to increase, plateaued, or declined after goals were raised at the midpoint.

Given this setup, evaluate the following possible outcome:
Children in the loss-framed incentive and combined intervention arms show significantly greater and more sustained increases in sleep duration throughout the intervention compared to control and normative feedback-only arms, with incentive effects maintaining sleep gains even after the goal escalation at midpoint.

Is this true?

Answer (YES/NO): NO